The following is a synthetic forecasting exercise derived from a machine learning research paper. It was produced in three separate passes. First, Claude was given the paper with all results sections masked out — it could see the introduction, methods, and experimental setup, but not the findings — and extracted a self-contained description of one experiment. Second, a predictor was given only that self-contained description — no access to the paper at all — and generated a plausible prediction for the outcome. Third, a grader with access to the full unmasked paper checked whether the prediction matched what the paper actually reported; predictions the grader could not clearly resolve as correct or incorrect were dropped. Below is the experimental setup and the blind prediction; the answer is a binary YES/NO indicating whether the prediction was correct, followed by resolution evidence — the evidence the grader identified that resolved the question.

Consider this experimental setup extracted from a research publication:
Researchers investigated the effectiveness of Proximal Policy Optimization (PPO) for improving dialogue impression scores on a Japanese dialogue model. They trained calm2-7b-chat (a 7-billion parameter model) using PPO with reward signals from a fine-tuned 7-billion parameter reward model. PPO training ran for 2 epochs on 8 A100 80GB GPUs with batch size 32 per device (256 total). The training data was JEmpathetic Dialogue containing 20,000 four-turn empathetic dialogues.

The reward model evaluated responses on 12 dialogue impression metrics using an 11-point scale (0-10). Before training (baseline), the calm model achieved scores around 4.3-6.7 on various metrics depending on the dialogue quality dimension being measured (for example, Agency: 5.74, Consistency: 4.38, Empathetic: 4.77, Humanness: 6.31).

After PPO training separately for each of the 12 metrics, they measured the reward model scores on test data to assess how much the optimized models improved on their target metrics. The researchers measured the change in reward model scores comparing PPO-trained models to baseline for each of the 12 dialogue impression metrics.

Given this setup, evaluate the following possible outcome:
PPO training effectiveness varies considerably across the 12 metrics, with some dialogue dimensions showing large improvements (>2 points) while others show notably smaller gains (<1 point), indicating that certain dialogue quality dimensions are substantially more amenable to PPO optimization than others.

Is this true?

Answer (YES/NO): NO